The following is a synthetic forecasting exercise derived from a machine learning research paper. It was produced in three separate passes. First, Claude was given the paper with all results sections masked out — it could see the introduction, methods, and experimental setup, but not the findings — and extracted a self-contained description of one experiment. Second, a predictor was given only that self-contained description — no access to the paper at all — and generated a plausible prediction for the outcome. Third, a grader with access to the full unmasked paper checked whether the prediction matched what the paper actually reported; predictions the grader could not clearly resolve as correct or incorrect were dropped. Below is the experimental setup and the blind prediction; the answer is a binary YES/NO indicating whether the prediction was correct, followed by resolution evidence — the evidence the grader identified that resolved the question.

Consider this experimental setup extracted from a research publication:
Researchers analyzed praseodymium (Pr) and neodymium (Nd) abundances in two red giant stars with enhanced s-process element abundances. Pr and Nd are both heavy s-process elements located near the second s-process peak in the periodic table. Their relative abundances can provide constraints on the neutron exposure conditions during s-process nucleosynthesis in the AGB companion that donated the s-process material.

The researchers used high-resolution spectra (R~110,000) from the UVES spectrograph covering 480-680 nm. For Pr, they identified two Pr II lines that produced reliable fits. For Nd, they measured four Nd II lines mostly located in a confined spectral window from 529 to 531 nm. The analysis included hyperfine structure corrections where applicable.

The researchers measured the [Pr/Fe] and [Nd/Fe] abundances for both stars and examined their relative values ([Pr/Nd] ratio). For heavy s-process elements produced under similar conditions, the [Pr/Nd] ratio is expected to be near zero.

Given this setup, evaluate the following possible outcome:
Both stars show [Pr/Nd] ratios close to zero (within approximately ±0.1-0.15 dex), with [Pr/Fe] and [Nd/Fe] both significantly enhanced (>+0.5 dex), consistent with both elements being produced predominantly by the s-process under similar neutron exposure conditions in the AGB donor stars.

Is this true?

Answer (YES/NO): YES